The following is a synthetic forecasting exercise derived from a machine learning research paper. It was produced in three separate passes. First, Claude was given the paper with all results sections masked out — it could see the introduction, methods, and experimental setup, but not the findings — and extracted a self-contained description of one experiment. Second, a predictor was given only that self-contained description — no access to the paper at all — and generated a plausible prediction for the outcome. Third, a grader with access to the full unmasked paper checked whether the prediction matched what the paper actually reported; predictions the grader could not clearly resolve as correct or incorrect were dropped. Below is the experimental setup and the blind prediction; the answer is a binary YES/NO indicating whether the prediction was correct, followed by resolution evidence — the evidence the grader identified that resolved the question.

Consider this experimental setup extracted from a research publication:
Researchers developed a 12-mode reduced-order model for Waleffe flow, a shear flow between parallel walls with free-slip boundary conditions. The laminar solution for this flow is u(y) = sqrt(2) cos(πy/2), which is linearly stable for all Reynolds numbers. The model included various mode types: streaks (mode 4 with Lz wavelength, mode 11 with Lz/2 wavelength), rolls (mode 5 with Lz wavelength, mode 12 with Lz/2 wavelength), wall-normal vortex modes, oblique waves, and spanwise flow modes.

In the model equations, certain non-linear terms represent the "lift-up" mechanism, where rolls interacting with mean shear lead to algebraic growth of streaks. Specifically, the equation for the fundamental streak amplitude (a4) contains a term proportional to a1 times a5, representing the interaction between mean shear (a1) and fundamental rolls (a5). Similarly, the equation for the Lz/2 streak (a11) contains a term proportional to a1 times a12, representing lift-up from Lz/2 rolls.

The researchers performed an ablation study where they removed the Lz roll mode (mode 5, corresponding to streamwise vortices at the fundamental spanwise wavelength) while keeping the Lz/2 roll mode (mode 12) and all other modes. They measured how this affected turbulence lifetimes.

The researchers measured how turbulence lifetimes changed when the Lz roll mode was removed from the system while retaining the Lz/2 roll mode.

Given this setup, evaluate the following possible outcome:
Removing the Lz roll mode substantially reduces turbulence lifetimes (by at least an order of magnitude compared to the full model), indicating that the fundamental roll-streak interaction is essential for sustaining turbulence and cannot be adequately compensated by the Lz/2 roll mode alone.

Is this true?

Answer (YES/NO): YES